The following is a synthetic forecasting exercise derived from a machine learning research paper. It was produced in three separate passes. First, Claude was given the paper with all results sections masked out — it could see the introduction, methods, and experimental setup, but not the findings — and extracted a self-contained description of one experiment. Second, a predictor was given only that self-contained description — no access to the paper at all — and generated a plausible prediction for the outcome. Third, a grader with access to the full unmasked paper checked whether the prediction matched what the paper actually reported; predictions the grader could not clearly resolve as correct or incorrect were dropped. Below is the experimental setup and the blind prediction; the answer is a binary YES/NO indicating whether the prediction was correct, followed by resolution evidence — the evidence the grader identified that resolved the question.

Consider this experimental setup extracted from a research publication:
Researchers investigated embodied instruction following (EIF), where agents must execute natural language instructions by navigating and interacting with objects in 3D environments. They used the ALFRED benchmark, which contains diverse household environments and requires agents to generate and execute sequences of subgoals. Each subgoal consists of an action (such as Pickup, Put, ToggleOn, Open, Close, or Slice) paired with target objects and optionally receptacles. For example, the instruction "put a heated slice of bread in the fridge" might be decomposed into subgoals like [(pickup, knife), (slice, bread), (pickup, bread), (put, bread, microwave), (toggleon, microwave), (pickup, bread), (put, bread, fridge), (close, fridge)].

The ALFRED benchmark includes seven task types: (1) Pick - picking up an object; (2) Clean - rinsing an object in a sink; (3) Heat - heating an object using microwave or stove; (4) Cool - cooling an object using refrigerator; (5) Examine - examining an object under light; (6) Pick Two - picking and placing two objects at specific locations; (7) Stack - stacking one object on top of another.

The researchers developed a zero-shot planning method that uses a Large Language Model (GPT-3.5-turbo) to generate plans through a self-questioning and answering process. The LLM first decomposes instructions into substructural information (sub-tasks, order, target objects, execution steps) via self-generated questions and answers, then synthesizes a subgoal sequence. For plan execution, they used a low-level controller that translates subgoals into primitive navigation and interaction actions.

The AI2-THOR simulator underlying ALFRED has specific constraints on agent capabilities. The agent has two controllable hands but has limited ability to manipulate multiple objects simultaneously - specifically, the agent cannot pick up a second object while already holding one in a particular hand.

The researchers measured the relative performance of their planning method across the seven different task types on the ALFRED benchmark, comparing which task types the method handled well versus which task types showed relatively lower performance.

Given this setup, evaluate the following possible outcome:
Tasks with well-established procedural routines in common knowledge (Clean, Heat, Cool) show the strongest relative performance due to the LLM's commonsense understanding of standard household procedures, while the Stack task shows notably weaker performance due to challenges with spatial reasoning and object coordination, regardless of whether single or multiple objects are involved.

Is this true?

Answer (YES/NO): NO